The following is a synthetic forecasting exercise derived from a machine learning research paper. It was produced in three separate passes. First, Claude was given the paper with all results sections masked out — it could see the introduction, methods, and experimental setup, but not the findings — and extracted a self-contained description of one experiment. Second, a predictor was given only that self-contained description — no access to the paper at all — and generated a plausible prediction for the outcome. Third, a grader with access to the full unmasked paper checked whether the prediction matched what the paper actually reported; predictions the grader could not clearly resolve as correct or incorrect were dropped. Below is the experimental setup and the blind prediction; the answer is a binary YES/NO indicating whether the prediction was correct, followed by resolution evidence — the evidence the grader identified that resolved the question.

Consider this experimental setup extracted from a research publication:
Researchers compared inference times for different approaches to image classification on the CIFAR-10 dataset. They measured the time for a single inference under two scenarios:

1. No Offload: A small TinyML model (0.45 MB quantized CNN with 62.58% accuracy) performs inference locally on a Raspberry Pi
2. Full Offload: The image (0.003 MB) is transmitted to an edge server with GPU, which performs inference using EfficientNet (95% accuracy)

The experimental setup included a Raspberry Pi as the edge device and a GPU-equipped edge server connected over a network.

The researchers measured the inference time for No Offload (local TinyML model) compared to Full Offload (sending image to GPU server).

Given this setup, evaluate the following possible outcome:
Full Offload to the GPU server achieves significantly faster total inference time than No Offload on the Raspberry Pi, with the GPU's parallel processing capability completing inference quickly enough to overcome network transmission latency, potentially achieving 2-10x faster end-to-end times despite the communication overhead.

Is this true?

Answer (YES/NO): NO